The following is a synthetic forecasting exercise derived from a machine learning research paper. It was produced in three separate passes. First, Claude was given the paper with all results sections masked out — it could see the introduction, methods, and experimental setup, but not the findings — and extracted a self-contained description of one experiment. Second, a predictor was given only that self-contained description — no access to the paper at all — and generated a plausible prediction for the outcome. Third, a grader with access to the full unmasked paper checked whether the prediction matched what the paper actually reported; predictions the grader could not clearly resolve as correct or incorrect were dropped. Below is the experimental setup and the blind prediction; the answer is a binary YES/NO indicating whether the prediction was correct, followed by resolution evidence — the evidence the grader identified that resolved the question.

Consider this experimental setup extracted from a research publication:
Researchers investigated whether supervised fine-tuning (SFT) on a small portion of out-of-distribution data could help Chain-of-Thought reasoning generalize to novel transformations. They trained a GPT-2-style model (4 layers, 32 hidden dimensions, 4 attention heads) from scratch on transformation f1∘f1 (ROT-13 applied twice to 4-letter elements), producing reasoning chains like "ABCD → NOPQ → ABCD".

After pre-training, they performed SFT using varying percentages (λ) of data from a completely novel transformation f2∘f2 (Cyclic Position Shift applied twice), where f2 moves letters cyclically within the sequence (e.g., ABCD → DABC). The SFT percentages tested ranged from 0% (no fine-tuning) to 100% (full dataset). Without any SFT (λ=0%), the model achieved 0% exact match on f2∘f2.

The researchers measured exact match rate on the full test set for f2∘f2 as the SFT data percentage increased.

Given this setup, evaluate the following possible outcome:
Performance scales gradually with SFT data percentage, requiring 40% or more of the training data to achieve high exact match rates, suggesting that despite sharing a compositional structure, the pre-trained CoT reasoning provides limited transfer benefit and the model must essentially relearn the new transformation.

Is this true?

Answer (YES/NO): NO